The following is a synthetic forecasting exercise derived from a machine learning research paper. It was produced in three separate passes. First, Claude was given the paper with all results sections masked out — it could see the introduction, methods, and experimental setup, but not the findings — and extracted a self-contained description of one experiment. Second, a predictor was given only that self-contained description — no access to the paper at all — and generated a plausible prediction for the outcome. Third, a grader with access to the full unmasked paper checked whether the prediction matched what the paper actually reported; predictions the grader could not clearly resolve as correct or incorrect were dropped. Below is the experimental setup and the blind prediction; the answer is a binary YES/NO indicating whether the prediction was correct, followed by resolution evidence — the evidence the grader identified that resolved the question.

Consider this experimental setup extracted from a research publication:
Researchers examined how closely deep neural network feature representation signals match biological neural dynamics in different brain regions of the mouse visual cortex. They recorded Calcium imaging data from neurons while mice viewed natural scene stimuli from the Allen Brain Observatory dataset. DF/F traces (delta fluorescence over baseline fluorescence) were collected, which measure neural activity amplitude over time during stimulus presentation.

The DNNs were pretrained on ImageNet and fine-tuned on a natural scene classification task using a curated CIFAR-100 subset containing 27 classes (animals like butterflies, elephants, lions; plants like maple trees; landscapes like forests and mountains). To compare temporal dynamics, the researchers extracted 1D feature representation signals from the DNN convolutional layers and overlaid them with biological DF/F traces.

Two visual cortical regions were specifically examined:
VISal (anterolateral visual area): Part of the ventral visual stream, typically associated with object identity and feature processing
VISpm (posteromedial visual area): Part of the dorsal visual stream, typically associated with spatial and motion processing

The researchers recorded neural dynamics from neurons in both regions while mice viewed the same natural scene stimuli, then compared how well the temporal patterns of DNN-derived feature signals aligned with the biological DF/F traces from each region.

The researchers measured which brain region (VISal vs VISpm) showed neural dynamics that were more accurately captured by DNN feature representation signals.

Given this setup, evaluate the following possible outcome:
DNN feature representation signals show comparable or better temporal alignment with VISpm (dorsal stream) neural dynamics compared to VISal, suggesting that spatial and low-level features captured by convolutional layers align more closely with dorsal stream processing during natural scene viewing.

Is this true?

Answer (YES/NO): NO